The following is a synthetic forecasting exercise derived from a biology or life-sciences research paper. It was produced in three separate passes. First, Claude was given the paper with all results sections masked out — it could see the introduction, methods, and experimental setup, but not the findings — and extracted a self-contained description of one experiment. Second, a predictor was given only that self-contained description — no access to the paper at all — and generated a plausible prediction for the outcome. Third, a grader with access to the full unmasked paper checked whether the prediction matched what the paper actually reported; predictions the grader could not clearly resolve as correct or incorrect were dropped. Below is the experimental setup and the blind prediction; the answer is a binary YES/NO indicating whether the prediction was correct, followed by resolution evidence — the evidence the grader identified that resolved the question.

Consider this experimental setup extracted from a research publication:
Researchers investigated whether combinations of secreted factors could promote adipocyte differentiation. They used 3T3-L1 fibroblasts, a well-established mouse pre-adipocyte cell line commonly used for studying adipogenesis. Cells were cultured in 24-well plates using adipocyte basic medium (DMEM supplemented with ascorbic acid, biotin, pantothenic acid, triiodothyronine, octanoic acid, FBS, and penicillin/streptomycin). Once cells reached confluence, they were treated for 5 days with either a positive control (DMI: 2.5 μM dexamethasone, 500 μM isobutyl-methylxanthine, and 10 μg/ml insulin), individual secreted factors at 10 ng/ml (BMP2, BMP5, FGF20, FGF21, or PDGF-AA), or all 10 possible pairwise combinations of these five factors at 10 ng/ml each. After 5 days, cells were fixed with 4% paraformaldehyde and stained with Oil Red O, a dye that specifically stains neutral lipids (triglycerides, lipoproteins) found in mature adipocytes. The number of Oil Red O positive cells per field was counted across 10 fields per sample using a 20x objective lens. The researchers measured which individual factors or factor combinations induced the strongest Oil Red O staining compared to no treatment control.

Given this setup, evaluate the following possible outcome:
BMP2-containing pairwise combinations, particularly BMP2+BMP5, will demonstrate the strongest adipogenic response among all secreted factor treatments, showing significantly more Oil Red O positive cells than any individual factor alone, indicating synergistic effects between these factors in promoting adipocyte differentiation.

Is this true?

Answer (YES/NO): NO